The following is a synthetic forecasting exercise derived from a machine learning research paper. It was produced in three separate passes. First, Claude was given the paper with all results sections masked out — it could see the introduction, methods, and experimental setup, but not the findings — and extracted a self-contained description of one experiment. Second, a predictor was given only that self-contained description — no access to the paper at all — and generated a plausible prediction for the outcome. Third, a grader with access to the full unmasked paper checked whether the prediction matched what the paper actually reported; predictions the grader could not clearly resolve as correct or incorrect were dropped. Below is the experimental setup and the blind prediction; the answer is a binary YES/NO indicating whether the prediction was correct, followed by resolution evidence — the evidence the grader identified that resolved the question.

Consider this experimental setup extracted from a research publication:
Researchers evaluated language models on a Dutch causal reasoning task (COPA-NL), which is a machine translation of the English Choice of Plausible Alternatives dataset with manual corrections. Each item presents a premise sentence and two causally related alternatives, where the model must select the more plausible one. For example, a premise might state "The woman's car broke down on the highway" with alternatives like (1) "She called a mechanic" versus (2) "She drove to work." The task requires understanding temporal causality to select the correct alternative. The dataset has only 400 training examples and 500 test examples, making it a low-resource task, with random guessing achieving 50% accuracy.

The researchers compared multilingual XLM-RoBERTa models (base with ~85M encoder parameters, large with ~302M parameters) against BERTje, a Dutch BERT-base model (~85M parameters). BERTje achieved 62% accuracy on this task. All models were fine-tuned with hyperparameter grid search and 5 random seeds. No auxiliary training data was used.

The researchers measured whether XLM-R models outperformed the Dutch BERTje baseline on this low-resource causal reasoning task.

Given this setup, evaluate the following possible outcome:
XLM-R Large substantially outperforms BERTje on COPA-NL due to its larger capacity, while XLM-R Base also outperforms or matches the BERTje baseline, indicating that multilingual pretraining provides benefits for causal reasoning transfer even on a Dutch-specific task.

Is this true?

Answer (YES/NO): NO